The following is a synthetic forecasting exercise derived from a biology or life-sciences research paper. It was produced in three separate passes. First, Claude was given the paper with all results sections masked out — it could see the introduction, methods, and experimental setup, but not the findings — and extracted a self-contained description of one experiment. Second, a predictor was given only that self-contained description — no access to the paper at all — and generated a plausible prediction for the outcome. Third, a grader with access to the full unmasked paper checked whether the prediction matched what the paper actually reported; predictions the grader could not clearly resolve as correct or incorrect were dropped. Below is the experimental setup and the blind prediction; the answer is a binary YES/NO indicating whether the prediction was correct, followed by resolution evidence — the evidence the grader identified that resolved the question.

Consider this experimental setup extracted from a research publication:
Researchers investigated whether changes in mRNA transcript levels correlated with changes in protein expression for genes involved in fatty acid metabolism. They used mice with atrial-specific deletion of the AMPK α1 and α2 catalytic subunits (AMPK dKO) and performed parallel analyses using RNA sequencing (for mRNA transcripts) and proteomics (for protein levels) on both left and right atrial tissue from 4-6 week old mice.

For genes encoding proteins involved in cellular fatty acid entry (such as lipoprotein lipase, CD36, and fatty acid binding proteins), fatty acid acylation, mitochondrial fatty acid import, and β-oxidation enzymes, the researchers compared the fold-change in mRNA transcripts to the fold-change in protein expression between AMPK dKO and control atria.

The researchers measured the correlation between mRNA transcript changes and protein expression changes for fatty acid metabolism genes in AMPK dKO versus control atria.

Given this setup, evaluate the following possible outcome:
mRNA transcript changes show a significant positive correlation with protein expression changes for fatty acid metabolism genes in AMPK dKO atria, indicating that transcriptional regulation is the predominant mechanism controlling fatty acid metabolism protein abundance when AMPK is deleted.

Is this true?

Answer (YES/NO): YES